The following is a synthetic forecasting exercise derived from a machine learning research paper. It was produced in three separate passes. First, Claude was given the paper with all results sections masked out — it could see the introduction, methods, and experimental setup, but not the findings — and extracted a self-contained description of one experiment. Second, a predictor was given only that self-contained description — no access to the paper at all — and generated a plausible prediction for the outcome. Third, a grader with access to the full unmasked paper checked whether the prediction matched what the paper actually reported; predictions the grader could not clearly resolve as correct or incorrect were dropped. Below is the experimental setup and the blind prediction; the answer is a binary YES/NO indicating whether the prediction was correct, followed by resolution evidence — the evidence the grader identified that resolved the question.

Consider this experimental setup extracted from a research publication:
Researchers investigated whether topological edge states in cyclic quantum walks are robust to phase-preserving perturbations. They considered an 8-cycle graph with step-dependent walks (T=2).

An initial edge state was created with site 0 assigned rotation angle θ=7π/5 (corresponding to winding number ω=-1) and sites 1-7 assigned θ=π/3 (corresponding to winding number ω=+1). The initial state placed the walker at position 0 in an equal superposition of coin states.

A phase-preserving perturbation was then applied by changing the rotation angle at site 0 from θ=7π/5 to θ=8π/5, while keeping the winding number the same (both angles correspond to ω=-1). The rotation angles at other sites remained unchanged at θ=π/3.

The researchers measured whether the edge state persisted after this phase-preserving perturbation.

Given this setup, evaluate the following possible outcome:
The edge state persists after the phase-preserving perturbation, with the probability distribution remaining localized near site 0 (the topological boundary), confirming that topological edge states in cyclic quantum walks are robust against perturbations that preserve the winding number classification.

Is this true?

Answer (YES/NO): YES